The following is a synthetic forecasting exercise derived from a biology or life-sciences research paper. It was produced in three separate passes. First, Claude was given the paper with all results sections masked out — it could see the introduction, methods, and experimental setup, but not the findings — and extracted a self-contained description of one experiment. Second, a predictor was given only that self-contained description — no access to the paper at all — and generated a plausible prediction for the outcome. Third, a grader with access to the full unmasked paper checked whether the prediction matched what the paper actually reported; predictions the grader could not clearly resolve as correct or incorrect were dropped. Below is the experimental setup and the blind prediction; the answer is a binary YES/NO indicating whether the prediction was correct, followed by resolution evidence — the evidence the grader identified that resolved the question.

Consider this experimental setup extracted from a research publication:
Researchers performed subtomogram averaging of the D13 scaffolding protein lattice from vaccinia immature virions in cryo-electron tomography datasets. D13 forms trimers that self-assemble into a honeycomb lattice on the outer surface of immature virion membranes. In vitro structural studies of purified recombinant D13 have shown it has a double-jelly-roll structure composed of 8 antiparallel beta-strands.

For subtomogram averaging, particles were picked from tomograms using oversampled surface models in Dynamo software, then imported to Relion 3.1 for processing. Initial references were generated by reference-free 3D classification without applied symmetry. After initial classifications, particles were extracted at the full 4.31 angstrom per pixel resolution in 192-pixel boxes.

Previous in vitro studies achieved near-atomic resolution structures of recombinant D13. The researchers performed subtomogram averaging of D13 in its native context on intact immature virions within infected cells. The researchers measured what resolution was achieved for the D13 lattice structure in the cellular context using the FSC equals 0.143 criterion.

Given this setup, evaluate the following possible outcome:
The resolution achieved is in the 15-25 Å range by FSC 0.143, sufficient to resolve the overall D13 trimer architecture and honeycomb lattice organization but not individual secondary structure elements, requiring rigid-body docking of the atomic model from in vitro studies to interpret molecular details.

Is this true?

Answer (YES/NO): YES